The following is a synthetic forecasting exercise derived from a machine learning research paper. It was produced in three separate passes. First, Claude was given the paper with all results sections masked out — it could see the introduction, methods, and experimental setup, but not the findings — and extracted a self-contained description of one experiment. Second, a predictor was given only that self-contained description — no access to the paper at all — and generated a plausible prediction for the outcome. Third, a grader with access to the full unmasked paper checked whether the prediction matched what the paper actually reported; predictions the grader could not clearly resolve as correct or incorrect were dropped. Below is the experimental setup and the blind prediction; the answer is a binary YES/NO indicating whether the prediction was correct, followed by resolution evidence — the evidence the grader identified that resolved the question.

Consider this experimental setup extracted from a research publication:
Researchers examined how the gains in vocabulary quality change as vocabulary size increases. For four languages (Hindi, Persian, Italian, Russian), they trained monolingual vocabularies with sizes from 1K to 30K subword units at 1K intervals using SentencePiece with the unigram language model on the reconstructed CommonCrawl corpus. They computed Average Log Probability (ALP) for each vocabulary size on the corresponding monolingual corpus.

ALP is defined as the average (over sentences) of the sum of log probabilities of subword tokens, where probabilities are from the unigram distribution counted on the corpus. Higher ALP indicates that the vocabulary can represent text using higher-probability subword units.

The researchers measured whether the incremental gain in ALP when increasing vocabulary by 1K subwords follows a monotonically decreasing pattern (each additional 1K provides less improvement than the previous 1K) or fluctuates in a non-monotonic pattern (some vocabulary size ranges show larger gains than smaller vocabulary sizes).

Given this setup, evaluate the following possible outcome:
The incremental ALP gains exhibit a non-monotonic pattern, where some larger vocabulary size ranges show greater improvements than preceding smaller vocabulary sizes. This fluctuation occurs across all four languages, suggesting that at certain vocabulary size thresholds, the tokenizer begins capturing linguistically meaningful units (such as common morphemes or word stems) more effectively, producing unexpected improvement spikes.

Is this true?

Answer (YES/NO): NO